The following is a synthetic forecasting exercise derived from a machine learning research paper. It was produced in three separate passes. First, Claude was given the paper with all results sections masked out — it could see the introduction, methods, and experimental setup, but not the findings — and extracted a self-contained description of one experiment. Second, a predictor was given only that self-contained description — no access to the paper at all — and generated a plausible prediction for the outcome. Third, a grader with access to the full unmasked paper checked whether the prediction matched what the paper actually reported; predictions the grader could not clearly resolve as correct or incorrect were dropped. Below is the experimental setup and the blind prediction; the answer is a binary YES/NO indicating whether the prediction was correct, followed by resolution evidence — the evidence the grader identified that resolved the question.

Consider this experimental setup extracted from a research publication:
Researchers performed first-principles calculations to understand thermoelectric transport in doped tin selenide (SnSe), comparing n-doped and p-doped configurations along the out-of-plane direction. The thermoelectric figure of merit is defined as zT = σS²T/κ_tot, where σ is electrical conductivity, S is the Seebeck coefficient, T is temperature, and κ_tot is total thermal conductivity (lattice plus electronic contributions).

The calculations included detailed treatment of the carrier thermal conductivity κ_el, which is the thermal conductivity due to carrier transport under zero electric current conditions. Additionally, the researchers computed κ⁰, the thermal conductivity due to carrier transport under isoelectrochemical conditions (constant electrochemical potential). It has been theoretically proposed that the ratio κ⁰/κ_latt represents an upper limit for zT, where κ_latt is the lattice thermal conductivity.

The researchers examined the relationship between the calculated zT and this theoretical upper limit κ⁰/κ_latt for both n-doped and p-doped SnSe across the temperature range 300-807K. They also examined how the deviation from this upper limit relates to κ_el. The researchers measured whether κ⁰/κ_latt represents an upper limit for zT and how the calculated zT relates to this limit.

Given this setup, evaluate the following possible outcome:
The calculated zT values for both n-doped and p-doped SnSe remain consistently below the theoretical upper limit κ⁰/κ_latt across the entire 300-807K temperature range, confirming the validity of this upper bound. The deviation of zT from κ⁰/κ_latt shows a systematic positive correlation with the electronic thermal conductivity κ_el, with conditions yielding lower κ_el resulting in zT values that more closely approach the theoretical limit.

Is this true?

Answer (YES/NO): YES